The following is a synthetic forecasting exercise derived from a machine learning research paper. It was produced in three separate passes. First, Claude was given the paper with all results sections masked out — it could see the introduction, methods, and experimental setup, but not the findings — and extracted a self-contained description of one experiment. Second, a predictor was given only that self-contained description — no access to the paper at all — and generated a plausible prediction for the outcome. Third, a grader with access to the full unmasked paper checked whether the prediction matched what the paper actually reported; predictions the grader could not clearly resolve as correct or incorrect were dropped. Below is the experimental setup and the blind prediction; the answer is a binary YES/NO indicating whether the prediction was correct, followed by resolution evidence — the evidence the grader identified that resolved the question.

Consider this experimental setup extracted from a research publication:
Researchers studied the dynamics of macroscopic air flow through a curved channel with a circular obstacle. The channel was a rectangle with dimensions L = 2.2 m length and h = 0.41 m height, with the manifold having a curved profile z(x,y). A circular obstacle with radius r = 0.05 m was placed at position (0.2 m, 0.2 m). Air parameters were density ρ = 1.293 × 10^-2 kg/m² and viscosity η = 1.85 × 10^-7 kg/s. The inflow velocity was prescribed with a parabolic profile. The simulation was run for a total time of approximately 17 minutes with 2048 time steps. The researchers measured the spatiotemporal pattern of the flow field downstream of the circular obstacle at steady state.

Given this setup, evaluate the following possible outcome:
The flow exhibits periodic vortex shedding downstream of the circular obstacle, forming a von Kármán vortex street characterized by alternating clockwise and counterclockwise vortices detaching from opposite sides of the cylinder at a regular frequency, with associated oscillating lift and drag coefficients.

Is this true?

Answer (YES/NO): YES